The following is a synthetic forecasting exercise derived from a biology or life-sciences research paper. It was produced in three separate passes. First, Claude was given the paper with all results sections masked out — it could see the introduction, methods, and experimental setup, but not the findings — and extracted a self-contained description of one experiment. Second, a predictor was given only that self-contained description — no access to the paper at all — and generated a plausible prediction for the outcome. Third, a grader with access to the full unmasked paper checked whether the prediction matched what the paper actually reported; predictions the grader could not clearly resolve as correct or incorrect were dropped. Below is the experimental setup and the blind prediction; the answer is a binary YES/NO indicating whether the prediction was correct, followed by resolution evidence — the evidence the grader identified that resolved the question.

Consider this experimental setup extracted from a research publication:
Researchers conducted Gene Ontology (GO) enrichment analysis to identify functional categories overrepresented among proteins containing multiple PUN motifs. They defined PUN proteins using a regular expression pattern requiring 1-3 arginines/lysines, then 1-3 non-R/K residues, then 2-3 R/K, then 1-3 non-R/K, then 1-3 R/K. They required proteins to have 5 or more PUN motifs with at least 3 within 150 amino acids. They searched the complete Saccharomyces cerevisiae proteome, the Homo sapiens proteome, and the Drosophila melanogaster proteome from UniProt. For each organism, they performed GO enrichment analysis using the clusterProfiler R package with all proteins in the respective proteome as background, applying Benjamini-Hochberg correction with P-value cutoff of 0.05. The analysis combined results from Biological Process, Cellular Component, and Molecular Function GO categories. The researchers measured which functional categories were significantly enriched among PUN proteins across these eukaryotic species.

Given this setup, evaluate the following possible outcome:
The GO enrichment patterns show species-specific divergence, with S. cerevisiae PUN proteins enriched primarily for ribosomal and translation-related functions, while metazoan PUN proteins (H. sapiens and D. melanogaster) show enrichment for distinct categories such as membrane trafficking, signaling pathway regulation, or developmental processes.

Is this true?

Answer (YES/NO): NO